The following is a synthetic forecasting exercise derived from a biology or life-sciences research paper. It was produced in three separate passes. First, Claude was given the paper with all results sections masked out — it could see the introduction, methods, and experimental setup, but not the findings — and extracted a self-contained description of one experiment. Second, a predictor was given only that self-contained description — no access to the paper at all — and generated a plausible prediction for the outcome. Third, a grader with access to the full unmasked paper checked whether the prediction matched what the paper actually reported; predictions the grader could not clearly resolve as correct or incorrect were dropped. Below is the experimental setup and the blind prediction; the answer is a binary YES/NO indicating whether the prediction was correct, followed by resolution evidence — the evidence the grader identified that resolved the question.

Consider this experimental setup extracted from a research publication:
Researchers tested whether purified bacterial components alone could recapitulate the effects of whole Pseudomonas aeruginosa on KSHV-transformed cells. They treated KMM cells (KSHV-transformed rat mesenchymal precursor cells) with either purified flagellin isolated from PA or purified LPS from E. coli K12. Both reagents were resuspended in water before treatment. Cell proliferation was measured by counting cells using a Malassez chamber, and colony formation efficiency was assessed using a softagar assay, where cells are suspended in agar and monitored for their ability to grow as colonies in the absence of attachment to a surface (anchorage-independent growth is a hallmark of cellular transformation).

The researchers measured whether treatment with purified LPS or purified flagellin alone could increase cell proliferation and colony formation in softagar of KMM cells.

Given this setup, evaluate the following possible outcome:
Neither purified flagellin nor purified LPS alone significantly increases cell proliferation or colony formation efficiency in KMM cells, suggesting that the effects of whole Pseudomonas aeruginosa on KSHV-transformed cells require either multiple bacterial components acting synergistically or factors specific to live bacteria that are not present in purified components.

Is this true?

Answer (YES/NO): NO